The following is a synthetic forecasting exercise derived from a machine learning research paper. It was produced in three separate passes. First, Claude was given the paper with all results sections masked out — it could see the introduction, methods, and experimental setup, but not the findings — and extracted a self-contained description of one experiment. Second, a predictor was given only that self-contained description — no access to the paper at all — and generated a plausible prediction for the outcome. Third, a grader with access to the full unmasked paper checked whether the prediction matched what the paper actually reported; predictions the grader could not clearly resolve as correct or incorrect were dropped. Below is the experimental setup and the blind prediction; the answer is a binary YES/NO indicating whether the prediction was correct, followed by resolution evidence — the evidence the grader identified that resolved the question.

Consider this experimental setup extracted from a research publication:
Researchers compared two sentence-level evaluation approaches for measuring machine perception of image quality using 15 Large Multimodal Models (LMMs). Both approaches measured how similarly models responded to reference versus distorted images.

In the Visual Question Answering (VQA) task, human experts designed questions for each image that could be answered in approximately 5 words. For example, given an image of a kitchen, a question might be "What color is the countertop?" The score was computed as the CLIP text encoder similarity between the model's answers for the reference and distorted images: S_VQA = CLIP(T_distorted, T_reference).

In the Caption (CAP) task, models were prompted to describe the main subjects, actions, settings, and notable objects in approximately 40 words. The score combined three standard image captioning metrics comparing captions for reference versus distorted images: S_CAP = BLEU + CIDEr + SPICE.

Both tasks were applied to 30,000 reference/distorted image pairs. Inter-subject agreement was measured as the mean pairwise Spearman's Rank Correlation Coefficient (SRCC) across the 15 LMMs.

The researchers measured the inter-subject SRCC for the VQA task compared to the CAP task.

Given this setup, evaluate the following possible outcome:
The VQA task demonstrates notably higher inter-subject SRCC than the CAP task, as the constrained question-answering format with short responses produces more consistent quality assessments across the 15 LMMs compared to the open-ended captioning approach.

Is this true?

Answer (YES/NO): NO